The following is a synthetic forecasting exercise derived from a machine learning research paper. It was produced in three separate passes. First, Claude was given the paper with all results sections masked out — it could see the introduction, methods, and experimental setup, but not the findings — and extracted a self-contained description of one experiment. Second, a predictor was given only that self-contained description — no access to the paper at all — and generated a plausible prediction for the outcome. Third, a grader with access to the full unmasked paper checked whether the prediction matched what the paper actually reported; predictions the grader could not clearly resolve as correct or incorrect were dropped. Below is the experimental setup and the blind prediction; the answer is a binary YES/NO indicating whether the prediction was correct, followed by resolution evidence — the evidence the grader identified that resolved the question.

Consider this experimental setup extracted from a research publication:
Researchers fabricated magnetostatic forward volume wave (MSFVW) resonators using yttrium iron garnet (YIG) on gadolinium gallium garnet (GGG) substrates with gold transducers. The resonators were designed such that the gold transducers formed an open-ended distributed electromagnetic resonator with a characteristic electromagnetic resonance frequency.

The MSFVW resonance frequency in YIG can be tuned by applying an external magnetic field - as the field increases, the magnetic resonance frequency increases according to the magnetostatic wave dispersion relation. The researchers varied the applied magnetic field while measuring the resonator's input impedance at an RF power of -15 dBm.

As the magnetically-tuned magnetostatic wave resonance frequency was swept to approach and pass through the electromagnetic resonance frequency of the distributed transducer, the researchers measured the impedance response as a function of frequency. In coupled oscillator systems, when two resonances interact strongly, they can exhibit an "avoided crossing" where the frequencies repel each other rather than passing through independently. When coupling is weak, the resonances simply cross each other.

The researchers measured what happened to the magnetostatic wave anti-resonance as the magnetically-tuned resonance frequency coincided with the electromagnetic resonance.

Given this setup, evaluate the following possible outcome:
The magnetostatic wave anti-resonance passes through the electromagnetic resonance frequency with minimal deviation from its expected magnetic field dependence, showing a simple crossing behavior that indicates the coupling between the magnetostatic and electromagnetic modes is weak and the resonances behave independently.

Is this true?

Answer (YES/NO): NO